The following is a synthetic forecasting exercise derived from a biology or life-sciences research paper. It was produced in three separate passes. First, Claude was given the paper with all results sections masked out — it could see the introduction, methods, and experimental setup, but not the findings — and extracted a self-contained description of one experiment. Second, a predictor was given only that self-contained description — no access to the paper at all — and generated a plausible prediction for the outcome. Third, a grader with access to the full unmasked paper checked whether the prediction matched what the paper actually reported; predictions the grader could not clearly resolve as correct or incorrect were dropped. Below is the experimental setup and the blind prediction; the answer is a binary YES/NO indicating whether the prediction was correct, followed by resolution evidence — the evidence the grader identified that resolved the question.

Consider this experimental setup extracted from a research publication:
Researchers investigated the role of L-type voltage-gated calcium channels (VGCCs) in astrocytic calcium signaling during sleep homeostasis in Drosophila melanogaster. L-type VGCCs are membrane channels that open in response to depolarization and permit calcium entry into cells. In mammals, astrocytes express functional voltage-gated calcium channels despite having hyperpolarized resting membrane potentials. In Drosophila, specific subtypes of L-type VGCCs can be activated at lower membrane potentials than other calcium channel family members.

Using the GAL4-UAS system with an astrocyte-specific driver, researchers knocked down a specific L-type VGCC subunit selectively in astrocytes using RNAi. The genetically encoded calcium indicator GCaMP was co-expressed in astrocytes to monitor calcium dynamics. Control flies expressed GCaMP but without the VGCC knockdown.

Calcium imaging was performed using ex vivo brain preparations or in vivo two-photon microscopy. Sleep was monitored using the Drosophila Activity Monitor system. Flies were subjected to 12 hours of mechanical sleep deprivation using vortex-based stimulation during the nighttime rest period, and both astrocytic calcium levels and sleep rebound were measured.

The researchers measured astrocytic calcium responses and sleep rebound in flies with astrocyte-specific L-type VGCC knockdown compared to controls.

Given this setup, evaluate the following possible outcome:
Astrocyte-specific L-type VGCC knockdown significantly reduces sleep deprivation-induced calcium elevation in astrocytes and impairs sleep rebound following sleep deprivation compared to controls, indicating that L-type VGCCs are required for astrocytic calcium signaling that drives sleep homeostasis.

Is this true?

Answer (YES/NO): YES